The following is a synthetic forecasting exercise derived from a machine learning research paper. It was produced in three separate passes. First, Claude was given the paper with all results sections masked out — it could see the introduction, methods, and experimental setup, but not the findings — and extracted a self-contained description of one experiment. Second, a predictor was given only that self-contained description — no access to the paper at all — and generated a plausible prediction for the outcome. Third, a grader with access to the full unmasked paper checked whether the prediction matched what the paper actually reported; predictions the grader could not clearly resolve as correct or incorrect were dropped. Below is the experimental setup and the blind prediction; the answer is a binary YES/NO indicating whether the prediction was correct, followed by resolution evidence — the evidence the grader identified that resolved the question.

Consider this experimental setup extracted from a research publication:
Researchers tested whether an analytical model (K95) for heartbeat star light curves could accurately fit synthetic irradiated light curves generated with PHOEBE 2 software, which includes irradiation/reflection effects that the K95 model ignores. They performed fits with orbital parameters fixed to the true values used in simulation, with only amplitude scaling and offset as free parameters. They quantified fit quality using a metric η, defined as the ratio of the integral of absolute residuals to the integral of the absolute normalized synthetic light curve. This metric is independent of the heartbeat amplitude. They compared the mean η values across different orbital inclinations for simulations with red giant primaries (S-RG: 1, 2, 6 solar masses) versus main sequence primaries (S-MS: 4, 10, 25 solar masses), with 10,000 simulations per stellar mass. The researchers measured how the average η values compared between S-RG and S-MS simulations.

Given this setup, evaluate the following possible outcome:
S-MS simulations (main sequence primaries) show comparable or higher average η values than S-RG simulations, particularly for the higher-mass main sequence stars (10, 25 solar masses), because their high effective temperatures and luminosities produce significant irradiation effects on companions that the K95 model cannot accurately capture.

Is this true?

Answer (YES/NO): YES